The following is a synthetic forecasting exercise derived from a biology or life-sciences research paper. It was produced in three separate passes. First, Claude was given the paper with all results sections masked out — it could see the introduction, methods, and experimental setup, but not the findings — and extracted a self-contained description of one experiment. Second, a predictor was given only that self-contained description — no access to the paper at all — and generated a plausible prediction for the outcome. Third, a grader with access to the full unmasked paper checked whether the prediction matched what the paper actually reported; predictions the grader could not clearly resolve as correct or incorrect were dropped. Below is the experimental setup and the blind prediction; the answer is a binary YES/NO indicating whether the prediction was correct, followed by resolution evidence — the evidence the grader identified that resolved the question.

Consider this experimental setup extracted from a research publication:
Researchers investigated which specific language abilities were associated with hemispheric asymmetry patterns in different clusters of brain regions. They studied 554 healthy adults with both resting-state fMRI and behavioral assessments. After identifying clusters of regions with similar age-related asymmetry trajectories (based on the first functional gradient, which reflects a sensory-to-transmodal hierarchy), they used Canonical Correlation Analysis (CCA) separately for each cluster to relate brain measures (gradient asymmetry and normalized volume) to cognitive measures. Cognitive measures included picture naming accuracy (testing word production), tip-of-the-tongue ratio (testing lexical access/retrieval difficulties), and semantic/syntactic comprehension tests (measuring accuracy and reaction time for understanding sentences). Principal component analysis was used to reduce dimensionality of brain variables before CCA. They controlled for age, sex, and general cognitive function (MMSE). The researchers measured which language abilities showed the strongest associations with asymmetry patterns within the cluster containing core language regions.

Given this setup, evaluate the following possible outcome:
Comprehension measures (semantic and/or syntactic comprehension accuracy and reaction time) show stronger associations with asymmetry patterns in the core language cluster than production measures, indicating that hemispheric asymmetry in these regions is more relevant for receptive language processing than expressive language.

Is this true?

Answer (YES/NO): NO